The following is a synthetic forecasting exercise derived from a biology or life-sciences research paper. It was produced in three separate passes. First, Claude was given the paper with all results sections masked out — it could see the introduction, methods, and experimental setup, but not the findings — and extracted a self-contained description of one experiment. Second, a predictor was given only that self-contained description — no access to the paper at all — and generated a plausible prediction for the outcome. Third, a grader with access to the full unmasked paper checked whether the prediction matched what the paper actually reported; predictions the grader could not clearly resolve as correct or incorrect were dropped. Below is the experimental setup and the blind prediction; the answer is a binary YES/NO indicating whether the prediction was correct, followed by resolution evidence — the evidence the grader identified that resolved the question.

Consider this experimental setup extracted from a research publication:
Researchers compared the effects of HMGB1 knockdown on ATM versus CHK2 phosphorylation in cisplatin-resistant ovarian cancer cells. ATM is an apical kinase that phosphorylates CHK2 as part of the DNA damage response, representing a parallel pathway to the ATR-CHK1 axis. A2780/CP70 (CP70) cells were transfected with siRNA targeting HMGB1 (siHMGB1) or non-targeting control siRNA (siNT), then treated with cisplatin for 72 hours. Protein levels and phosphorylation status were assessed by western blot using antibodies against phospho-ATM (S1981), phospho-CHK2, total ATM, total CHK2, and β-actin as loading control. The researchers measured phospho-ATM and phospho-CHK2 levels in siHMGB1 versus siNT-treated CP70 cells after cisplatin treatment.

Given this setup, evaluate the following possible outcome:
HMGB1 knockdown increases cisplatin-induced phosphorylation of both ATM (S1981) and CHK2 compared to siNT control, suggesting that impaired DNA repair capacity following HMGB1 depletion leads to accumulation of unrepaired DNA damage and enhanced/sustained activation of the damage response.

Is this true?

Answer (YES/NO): YES